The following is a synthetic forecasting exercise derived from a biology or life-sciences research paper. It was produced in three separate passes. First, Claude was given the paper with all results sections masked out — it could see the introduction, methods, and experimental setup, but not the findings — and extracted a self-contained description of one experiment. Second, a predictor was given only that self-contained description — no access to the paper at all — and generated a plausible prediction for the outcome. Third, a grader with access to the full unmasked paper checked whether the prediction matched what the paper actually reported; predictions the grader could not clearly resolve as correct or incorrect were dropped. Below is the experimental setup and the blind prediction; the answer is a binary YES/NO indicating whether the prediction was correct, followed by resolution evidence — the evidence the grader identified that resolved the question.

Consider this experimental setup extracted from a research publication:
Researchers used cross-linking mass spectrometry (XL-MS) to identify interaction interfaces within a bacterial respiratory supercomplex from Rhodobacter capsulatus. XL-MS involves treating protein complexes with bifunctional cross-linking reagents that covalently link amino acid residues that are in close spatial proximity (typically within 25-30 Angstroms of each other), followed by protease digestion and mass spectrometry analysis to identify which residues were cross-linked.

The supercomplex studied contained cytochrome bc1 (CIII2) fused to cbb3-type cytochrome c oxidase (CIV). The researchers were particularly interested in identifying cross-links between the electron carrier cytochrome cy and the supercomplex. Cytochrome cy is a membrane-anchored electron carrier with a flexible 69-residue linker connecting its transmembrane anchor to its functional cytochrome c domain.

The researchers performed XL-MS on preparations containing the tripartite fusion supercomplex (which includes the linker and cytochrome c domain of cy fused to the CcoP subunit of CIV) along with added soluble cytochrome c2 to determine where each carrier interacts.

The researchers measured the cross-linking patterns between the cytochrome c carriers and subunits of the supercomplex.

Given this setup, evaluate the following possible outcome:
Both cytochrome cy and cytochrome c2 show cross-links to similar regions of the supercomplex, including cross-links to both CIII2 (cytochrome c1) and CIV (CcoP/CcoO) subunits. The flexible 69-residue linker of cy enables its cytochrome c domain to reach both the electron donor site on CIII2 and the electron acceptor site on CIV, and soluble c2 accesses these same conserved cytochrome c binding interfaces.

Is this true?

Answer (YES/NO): NO